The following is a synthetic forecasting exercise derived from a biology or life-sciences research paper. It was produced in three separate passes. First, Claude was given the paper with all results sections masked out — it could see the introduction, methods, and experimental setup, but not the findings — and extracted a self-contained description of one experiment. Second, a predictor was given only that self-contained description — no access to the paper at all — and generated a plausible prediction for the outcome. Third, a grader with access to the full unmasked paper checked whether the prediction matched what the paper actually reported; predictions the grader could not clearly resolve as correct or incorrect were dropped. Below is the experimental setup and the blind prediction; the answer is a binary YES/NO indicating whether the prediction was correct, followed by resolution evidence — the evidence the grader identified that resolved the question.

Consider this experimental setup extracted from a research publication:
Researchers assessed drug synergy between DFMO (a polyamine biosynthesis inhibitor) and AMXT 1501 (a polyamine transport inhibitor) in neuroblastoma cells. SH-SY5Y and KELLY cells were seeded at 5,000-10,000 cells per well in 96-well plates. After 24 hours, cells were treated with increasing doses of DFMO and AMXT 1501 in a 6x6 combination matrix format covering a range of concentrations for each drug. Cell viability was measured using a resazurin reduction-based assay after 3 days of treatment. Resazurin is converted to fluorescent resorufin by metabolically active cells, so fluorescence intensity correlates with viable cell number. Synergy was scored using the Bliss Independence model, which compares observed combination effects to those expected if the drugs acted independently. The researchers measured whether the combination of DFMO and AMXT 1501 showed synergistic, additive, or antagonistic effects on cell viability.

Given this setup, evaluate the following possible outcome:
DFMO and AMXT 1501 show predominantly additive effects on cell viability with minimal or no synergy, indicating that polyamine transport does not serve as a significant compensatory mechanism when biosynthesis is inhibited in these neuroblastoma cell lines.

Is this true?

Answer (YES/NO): NO